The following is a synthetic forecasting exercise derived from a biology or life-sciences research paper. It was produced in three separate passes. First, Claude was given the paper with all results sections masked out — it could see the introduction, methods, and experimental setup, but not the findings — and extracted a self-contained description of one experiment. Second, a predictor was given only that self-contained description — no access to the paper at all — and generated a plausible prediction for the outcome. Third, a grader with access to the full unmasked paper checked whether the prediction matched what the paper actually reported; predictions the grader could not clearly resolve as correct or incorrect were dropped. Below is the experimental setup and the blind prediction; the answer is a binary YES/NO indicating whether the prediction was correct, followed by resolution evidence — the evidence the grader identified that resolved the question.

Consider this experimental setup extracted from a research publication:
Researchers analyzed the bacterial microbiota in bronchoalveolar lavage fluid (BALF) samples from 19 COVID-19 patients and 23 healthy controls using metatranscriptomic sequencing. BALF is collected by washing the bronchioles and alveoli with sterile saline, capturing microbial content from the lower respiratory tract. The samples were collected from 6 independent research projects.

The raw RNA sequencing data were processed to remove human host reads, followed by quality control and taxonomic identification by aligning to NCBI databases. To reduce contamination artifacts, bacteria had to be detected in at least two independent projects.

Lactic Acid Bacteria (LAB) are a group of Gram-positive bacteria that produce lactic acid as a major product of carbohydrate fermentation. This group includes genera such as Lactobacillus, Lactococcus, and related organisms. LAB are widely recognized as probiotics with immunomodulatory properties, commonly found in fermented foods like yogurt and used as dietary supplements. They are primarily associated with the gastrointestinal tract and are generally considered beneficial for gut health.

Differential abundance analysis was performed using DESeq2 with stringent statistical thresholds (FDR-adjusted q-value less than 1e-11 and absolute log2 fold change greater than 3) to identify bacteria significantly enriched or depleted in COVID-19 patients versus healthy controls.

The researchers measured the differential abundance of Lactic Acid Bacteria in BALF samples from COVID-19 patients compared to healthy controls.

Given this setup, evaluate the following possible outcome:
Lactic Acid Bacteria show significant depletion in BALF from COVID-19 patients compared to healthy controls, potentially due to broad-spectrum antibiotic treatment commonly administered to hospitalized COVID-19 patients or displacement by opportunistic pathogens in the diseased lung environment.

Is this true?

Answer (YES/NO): NO